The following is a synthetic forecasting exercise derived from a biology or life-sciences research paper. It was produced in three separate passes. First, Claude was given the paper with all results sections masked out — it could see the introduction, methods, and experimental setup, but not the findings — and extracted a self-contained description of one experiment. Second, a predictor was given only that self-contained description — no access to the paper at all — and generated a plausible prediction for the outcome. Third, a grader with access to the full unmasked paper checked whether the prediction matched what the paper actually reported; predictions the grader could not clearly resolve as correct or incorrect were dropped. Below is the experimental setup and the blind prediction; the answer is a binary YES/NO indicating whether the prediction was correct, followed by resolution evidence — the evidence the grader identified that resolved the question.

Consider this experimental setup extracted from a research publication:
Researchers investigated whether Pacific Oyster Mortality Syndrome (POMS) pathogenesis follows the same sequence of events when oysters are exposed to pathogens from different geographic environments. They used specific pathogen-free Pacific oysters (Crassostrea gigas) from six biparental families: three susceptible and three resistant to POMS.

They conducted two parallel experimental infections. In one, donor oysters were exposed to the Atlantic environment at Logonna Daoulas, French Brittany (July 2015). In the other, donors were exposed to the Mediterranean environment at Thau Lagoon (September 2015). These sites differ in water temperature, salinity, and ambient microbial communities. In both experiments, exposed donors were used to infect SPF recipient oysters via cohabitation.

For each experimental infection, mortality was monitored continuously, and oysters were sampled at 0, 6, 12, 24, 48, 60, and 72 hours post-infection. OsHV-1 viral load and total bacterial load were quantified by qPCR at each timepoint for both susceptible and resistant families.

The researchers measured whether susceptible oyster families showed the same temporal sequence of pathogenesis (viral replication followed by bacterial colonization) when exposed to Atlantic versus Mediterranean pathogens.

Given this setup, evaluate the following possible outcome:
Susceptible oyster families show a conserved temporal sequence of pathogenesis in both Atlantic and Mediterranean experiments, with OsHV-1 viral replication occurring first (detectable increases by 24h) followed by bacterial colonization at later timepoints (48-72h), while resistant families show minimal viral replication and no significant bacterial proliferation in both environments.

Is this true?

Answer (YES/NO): YES